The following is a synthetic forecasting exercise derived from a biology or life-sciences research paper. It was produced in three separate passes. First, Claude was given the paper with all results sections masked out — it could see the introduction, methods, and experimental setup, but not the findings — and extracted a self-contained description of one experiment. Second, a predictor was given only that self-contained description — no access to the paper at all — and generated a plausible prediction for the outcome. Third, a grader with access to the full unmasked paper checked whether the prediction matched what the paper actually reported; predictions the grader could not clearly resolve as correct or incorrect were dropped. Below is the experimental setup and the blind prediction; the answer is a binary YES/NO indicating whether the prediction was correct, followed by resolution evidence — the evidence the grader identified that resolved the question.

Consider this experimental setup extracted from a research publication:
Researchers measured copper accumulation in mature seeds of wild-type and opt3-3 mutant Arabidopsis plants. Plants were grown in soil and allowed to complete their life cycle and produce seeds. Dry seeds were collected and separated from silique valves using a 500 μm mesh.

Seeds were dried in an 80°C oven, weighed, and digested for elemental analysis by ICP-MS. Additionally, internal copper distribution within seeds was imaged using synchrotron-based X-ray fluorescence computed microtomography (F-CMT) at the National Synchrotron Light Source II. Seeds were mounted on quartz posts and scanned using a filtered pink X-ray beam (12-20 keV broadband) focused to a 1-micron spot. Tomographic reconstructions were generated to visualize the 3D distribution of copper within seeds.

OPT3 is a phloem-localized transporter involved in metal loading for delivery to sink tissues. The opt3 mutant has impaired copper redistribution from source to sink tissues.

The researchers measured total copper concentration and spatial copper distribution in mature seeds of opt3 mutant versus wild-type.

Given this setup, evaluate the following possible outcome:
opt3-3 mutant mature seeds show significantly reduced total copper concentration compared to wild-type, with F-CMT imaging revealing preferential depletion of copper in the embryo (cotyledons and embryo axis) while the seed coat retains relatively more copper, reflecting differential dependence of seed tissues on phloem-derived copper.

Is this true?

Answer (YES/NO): NO